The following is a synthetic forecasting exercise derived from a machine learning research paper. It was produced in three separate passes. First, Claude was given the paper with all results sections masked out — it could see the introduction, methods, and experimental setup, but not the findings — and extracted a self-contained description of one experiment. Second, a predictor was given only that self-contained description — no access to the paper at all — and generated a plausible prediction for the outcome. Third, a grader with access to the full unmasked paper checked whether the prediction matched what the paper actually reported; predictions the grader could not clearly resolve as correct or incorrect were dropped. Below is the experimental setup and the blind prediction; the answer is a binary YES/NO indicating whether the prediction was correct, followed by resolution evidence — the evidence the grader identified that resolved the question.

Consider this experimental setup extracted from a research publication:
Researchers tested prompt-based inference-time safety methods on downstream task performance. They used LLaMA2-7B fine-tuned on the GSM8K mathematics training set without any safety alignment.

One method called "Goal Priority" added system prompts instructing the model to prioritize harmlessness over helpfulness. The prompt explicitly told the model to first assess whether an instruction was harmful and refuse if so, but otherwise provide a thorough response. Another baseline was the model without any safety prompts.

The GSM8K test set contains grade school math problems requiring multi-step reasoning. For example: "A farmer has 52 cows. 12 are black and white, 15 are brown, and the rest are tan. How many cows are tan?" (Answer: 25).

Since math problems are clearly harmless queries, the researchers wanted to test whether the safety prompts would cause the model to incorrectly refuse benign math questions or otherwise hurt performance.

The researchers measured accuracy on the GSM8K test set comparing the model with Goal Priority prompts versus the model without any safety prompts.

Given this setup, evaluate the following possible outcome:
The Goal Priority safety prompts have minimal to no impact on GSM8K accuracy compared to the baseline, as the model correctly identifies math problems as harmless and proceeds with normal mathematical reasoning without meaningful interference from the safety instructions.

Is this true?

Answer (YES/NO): YES